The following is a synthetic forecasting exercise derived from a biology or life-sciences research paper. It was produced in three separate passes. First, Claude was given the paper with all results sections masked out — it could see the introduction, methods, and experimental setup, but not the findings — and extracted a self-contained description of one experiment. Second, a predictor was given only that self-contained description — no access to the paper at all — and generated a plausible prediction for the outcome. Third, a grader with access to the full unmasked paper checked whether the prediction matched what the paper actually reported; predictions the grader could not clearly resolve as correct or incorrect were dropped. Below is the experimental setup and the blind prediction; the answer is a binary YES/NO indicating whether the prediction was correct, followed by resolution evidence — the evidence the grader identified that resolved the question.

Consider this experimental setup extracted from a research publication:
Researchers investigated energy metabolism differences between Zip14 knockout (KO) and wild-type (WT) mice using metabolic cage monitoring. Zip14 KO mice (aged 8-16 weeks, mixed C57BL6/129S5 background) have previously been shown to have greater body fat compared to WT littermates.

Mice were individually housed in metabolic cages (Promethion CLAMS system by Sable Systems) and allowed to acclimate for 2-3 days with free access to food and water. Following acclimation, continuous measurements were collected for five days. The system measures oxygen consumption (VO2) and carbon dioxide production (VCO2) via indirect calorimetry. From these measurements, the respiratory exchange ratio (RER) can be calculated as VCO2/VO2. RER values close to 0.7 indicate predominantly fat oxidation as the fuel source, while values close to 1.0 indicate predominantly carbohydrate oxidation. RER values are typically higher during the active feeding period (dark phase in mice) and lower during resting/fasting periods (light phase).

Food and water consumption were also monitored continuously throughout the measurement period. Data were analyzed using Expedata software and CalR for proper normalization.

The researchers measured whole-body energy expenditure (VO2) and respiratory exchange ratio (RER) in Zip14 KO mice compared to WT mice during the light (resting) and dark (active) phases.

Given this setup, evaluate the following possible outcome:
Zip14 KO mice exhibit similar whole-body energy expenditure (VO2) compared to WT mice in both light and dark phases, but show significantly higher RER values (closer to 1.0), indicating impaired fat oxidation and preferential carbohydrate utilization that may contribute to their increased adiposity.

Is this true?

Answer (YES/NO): NO